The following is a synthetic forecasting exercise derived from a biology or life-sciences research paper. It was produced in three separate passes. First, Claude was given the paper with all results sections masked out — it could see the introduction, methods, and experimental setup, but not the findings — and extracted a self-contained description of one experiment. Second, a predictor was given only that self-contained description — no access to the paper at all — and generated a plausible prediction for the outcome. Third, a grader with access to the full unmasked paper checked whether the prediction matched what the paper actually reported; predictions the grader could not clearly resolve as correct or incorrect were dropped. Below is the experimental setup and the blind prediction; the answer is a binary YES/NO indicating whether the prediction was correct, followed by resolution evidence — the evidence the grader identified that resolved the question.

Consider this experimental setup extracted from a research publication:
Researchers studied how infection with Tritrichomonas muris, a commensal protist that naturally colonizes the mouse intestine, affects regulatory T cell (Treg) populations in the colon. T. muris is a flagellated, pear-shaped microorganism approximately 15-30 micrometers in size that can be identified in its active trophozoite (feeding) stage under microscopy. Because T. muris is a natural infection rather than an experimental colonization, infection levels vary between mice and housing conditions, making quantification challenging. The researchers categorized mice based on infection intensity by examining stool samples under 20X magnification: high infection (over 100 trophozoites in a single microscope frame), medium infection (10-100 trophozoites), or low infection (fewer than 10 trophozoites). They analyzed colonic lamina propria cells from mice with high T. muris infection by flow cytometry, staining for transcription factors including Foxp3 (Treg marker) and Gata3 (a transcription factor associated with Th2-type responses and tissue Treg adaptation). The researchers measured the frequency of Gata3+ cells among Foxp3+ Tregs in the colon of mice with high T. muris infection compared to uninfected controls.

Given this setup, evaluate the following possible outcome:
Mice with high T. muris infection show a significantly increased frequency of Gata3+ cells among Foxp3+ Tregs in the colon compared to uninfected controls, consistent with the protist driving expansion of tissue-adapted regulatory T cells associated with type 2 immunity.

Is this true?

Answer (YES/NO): YES